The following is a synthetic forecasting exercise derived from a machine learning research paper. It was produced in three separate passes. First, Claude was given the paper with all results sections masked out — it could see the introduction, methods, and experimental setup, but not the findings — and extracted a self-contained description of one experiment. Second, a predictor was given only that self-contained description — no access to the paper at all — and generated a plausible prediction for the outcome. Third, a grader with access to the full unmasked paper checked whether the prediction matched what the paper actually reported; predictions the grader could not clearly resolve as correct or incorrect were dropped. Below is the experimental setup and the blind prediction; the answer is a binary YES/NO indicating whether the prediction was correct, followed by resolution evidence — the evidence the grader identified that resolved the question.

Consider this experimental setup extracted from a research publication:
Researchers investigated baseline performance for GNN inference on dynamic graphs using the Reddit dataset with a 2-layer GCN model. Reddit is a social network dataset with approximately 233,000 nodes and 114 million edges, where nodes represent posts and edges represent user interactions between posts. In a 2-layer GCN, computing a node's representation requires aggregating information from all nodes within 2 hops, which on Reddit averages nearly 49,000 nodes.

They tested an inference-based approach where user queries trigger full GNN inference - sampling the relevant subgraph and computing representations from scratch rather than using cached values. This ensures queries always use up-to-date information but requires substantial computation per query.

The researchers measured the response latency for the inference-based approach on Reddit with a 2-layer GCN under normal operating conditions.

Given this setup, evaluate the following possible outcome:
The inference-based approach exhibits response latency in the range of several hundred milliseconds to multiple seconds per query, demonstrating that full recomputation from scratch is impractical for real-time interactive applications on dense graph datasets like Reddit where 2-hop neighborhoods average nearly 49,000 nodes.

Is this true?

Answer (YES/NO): YES